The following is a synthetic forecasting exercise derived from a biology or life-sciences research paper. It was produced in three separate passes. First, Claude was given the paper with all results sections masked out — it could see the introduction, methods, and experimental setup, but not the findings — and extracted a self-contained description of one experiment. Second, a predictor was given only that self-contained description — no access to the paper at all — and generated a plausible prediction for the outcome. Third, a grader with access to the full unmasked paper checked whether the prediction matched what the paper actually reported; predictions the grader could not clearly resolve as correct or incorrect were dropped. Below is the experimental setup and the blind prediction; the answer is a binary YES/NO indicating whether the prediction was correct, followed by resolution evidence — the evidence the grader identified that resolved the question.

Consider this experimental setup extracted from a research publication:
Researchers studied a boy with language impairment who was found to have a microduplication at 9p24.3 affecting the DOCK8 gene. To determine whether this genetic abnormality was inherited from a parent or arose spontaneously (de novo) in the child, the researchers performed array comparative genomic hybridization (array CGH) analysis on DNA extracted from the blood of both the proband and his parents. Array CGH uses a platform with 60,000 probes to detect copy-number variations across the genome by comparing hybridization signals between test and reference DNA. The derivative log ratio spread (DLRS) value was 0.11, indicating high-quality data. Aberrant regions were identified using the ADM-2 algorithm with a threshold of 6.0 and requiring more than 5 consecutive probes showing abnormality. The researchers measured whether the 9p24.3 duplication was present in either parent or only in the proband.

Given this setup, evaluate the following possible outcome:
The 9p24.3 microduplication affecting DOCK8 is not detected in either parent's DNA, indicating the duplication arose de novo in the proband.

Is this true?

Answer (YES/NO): YES